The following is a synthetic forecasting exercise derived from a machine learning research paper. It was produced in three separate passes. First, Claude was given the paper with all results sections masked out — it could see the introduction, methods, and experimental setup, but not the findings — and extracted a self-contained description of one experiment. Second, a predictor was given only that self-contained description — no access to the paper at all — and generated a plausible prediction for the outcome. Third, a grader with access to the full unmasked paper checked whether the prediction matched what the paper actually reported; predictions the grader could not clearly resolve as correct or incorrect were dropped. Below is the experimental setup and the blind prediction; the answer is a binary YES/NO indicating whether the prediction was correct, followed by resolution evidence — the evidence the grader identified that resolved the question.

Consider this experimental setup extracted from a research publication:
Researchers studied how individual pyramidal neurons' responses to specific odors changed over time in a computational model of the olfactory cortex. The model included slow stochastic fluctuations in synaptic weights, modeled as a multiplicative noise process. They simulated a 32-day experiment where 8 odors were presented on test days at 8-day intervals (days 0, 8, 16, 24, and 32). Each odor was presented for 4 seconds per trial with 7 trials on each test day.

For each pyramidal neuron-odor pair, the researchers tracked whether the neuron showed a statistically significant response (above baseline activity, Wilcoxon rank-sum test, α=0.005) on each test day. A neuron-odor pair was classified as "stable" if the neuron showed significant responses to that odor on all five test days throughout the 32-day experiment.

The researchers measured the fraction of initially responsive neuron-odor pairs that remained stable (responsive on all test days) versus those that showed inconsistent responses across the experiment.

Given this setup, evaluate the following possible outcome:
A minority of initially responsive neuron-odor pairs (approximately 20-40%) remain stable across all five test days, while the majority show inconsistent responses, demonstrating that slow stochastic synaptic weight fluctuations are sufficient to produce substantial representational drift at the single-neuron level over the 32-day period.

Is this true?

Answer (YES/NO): NO